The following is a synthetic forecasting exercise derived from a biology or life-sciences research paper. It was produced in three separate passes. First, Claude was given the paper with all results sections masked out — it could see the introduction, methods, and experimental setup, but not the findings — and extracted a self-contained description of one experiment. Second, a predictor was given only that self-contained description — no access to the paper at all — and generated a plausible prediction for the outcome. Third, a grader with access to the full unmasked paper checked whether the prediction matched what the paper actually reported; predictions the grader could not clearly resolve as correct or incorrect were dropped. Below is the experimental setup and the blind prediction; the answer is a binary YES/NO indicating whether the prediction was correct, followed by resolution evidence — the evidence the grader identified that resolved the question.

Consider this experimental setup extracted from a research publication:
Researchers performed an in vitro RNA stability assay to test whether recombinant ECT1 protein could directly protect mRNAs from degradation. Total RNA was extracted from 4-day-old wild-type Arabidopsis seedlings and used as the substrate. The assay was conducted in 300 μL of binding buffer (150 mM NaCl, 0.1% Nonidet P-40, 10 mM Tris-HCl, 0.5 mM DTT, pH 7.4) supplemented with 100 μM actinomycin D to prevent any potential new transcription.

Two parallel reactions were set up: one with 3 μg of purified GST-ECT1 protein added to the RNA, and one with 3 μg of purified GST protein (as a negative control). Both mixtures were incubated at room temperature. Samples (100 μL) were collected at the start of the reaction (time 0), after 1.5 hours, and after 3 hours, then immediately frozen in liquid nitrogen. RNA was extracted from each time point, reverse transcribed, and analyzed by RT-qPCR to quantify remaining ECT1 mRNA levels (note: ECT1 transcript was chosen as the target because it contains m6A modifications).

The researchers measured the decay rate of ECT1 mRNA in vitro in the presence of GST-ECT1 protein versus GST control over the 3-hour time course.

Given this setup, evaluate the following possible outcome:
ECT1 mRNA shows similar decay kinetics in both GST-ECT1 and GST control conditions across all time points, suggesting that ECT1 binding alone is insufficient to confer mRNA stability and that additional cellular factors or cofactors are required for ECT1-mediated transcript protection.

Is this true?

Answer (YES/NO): NO